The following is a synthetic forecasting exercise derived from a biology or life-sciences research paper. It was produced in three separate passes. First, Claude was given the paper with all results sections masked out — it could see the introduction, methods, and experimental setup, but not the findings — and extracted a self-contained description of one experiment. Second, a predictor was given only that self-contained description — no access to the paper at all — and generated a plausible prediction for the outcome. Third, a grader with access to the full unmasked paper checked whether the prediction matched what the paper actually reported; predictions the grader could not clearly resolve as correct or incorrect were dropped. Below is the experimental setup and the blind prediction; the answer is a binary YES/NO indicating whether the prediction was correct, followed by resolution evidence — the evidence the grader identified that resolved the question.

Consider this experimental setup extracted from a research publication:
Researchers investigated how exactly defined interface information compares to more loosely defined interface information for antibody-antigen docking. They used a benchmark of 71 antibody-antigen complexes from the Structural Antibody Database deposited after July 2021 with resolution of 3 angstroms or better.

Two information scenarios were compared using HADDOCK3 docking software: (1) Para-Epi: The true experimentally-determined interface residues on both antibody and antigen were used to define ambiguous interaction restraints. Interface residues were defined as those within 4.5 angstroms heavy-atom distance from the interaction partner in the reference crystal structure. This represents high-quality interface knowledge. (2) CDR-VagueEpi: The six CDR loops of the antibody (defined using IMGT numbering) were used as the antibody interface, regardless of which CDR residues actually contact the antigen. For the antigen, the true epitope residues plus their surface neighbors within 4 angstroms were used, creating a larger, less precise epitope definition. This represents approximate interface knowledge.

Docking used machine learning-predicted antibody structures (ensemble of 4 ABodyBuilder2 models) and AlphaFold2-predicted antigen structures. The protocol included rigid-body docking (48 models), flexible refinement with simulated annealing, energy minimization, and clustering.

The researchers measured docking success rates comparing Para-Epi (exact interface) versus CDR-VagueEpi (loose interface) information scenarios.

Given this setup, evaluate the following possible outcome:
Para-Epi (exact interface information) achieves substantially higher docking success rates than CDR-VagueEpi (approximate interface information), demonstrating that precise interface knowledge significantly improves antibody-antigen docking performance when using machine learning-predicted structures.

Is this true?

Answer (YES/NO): YES